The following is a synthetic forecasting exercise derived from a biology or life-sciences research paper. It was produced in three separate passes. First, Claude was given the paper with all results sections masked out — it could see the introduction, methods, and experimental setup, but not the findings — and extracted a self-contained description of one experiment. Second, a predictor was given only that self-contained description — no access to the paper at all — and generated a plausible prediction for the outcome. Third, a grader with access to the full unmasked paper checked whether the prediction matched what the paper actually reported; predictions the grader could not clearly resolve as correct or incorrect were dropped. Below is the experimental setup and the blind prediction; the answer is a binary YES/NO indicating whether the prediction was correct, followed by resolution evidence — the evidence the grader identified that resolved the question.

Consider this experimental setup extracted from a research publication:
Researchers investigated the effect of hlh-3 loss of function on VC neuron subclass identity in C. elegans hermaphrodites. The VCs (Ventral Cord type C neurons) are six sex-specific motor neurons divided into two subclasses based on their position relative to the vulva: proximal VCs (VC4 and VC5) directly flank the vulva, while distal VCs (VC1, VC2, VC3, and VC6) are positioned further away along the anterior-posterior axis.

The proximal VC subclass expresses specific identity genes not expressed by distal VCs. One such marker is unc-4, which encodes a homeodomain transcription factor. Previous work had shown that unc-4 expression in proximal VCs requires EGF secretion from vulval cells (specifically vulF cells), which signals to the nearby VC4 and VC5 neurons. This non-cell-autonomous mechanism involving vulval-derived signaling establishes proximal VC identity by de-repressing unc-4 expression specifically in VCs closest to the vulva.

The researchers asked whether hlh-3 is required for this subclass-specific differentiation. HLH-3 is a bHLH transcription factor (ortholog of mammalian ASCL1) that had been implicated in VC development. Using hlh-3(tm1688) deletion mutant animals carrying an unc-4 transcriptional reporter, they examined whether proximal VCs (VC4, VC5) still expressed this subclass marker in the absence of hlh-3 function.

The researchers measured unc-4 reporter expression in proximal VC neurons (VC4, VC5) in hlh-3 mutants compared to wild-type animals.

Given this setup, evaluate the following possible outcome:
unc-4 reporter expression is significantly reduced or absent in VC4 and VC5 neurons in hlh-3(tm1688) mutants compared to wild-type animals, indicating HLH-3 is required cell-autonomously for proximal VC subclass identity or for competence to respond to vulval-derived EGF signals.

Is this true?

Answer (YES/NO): YES